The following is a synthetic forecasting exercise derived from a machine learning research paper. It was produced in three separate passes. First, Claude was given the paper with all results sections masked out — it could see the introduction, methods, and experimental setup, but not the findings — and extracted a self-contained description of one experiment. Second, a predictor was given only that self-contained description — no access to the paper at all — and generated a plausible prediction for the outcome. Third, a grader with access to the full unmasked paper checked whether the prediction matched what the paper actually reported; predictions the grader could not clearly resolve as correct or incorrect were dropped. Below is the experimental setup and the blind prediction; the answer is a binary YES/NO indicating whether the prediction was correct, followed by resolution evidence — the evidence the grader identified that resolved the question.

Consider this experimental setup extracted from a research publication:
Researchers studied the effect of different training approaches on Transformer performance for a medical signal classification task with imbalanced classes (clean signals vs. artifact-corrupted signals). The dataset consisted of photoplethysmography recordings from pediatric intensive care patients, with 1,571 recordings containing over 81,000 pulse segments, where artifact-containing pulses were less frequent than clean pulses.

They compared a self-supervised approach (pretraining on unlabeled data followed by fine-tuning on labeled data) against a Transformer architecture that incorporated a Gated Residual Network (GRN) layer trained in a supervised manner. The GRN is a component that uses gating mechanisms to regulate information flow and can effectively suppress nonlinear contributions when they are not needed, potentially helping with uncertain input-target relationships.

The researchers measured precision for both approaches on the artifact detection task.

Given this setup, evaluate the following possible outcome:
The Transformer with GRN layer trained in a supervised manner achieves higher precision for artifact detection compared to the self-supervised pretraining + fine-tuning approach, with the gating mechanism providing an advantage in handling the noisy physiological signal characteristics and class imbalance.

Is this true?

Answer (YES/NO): NO